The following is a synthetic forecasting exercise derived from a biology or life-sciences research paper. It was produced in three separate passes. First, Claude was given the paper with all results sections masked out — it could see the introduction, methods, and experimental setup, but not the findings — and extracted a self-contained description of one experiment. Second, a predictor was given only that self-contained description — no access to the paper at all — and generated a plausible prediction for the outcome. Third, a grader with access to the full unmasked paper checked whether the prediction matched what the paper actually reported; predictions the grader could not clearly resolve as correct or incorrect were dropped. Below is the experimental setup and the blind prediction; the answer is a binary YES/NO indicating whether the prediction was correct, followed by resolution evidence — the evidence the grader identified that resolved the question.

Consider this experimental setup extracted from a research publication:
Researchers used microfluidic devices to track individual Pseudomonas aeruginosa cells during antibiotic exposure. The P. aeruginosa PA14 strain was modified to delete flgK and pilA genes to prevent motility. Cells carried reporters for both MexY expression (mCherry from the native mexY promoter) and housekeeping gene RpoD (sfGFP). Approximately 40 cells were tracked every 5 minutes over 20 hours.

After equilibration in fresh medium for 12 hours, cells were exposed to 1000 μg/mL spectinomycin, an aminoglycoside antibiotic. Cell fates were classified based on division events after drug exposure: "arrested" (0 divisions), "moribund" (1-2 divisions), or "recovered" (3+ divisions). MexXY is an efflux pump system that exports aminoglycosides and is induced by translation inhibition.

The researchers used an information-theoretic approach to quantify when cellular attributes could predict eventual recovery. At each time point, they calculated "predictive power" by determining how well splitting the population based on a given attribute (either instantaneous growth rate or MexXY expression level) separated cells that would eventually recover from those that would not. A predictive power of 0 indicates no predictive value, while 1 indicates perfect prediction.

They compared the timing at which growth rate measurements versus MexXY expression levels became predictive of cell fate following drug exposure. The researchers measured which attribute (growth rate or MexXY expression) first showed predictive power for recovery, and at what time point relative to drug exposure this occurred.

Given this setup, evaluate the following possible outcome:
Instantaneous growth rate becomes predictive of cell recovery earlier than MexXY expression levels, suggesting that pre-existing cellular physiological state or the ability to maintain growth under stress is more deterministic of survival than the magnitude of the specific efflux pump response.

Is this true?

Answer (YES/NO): YES